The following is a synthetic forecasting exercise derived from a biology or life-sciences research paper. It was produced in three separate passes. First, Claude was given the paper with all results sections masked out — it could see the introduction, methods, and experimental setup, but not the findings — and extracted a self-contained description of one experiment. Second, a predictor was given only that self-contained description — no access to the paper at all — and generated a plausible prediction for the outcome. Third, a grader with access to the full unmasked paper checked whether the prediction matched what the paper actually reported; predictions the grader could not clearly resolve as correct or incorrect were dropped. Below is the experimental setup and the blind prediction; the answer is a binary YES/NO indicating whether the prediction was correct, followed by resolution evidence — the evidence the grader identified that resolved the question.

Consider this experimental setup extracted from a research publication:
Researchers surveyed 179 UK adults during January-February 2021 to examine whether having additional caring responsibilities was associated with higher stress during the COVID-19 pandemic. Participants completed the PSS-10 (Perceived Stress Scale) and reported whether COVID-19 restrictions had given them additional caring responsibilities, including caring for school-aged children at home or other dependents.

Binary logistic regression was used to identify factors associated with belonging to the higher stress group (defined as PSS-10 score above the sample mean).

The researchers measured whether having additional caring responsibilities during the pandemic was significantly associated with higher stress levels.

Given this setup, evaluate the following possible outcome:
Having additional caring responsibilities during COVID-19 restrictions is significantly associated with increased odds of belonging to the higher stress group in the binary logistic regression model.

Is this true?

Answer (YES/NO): NO